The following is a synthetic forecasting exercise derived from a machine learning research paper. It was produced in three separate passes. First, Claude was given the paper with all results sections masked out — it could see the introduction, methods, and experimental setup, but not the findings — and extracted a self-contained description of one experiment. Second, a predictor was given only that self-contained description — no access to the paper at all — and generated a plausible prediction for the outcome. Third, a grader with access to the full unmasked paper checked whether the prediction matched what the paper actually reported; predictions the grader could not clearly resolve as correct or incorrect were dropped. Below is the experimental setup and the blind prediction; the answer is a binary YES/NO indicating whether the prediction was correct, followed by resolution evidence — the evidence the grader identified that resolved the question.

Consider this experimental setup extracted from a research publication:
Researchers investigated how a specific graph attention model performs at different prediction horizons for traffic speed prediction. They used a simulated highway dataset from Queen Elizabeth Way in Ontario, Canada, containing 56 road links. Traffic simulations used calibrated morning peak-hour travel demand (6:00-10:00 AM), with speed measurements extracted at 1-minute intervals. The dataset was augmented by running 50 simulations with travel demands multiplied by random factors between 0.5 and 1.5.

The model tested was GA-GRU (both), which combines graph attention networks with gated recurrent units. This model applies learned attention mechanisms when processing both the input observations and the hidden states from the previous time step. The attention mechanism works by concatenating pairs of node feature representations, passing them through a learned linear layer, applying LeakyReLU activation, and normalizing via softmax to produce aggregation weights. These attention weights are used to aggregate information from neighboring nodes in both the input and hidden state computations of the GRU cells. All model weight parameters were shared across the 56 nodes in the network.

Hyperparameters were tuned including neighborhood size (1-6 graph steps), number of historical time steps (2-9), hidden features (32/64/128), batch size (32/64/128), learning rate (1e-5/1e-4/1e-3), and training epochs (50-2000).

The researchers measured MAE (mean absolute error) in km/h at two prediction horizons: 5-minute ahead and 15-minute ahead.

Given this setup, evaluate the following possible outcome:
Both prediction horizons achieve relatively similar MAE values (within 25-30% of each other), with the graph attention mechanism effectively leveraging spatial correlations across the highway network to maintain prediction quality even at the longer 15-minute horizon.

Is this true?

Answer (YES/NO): NO